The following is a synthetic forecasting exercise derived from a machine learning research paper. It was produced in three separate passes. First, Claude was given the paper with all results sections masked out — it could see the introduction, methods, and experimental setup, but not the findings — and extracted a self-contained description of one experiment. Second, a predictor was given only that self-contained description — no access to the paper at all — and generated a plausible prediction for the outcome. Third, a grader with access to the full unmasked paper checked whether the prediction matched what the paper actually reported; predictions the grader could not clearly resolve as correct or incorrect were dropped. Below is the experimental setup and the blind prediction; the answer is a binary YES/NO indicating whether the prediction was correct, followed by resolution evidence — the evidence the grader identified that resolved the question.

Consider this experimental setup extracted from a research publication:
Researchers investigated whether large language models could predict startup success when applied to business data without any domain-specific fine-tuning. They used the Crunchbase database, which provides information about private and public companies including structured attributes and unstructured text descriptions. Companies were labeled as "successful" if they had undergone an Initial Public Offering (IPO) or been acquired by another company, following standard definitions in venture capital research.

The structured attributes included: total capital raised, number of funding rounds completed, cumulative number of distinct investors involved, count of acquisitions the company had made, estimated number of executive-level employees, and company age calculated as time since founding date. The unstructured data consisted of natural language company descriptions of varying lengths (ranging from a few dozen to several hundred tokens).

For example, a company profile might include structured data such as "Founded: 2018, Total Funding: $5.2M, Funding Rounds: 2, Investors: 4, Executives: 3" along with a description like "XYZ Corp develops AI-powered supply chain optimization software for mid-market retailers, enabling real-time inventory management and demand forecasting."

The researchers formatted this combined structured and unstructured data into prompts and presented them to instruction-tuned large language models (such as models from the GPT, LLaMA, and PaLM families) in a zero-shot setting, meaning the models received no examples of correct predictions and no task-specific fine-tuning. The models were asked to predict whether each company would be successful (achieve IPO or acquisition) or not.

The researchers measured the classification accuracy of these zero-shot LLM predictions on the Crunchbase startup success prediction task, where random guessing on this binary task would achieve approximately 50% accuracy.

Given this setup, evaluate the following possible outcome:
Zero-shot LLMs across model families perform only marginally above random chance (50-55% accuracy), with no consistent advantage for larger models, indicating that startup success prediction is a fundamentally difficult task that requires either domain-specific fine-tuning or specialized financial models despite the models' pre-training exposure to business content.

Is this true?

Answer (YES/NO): NO